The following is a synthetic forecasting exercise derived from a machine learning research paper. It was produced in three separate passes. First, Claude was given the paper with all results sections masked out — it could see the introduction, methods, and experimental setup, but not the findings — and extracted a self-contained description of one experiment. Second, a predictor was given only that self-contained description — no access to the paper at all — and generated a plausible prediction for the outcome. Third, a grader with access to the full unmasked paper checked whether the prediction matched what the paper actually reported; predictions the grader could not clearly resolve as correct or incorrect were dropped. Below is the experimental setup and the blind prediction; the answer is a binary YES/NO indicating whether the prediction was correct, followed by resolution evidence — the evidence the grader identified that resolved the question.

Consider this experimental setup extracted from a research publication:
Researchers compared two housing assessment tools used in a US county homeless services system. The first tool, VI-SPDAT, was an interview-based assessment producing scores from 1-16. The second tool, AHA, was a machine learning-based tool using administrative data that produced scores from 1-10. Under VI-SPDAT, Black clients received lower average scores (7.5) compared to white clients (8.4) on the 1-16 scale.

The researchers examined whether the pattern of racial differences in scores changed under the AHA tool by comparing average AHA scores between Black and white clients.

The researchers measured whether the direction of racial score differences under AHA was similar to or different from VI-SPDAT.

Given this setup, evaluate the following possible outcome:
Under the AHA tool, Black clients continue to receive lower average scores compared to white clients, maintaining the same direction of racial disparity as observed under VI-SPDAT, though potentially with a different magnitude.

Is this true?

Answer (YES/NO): NO